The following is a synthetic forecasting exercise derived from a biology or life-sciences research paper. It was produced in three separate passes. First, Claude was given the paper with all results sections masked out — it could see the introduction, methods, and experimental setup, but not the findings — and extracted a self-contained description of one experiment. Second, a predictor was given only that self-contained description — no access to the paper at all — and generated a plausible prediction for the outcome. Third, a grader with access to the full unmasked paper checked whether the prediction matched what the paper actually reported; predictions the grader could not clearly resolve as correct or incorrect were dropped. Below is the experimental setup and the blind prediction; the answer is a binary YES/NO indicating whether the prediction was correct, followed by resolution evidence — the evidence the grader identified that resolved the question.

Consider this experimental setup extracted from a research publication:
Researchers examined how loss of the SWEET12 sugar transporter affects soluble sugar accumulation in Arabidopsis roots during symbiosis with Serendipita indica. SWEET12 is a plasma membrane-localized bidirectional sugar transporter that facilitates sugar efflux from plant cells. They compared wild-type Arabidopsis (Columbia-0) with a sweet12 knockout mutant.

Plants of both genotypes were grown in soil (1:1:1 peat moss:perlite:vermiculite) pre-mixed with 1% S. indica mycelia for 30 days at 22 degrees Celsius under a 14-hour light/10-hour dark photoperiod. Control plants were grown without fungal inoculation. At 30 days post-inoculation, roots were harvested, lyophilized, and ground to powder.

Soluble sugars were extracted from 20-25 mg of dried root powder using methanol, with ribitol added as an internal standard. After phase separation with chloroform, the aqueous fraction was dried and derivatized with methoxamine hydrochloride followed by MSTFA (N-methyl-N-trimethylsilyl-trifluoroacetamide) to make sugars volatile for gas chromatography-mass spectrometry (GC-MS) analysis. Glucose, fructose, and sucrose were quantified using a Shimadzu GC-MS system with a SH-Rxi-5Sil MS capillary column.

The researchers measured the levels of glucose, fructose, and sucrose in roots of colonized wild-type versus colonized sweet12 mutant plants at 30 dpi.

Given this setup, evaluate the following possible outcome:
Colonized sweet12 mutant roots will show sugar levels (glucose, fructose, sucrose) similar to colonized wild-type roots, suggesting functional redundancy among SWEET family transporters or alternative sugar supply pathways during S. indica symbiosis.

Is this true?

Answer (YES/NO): NO